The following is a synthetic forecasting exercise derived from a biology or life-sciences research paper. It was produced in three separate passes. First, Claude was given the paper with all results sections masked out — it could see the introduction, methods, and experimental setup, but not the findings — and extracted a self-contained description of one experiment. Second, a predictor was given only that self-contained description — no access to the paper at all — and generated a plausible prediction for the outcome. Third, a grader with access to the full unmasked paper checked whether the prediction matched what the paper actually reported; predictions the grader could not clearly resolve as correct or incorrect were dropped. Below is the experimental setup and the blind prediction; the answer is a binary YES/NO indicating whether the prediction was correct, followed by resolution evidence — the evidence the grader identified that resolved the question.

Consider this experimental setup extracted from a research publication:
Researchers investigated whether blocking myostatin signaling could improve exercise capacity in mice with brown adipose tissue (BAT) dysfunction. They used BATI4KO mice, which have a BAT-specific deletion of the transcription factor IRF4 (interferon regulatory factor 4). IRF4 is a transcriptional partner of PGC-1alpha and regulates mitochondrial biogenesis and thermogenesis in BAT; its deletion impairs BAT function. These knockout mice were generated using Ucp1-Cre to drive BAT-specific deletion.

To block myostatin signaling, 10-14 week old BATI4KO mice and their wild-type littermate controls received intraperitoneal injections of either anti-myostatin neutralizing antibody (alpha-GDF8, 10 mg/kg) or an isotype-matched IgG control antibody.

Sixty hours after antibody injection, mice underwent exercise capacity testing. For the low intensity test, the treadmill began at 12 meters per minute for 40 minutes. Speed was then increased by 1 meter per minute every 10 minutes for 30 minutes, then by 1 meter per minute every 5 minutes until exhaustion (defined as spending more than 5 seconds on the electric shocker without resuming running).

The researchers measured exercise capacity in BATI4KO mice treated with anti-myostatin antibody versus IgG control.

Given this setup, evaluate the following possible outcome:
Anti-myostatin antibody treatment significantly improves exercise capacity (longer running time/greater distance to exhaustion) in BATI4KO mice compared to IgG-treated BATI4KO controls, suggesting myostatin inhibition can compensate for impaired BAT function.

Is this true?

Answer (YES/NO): YES